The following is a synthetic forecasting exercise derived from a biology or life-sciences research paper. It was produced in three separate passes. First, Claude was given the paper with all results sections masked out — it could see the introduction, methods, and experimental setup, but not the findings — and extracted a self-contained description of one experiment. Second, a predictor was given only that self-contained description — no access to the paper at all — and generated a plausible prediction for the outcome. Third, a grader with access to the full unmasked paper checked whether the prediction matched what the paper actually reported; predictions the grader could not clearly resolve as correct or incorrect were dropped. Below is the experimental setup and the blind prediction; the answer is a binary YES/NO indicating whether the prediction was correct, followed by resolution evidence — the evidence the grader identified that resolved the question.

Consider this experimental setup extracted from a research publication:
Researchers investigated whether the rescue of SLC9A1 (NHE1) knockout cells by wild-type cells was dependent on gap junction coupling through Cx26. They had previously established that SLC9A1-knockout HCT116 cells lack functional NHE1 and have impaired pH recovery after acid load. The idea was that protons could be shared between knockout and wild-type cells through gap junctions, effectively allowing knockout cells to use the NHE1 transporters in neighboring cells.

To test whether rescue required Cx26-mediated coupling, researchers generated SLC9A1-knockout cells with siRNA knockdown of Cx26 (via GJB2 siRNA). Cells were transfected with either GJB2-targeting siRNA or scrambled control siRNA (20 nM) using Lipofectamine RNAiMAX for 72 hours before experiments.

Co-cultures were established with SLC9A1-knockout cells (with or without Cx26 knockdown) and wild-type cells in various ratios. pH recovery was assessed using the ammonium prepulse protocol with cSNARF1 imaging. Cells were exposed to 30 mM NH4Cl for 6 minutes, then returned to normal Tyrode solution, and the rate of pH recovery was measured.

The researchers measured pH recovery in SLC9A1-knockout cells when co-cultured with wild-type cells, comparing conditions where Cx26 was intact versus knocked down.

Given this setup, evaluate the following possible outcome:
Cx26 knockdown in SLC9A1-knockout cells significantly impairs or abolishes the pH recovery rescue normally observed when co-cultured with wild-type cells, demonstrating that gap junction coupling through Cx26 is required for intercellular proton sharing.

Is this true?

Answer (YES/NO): NO